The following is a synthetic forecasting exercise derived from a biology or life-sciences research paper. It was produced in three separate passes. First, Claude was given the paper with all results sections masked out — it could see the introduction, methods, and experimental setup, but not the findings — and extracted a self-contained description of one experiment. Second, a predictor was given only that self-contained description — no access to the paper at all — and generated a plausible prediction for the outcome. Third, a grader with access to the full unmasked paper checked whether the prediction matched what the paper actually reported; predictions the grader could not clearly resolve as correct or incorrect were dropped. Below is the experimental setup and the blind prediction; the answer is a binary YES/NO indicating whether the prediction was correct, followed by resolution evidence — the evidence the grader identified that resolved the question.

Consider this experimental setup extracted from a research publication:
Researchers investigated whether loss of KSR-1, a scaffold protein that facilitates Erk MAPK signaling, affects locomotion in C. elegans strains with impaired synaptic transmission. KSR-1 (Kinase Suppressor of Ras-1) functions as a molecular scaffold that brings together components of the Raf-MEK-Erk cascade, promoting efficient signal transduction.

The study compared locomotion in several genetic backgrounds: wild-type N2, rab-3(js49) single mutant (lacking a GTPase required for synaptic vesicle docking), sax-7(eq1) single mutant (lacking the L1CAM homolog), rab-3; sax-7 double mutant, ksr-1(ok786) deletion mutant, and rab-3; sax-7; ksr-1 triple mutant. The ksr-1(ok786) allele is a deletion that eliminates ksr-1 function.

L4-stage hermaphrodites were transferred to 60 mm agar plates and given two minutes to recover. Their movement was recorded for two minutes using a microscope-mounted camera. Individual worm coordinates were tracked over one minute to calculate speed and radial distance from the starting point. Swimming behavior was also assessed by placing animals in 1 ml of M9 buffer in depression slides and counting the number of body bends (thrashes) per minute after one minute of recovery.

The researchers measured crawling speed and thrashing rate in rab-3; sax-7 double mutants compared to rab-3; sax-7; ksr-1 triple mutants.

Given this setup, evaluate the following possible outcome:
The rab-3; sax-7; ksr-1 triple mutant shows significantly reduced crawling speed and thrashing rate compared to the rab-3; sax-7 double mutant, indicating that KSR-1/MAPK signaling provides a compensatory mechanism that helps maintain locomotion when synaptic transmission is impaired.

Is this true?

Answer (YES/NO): NO